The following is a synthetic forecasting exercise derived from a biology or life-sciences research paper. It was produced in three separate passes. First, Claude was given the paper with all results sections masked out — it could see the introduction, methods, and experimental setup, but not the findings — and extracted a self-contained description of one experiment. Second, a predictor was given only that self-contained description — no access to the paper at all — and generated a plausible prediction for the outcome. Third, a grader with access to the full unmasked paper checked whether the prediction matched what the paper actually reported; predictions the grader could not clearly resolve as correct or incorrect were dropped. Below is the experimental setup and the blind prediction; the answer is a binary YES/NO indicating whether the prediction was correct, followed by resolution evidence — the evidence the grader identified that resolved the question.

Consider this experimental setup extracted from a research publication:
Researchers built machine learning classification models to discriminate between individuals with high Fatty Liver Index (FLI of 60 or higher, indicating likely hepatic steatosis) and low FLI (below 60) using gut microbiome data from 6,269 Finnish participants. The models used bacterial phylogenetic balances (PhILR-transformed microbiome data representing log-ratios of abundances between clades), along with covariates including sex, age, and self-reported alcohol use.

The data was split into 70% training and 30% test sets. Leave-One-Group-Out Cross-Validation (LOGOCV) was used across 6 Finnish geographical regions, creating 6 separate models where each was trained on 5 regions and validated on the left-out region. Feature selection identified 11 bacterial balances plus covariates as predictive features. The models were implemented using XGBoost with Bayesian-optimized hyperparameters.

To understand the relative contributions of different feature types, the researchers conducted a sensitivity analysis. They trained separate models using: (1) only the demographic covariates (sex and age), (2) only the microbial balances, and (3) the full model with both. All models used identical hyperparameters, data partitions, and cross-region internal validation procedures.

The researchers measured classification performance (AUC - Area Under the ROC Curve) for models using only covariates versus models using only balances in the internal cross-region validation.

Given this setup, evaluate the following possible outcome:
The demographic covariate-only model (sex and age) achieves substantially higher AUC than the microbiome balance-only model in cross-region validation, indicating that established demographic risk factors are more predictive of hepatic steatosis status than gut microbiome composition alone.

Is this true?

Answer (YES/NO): NO